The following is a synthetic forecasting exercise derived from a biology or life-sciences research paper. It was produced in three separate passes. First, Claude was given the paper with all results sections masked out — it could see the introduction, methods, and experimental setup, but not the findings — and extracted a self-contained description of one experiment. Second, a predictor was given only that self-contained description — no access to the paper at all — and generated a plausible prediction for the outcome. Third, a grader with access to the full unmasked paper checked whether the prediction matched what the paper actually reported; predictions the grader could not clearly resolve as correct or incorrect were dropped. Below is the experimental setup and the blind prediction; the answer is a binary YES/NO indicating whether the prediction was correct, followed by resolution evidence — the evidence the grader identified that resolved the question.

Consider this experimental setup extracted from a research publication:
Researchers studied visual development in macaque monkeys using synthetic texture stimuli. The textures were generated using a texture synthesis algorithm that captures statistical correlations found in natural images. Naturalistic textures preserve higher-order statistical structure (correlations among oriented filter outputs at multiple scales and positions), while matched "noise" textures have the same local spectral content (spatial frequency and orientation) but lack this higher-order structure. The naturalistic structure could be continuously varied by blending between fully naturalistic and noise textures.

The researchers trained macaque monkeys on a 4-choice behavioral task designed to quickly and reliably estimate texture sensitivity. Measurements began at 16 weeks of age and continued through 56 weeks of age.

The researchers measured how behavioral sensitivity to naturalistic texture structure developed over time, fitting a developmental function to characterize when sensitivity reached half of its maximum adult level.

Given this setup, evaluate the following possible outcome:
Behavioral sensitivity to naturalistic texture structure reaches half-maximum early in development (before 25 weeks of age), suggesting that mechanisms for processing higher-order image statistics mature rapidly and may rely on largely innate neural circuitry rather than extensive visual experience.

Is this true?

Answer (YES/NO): YES